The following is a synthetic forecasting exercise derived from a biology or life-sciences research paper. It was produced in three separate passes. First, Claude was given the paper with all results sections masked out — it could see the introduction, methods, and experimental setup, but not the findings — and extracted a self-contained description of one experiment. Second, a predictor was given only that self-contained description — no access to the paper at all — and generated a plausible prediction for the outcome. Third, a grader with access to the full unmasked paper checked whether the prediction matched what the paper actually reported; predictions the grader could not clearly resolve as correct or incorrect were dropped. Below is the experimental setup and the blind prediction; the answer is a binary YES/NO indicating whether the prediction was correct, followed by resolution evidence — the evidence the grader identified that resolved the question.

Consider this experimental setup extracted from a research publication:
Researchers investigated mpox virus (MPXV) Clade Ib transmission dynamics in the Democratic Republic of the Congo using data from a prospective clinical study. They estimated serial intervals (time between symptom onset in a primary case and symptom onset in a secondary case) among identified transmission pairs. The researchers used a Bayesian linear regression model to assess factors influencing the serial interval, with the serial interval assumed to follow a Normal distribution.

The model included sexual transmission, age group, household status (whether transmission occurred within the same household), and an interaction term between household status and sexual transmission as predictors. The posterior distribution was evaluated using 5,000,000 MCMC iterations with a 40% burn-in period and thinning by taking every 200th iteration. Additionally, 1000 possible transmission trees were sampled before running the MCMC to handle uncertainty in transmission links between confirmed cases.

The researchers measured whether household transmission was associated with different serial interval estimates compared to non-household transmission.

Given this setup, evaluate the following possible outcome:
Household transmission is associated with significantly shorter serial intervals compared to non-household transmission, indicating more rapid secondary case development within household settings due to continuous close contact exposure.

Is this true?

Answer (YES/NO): NO